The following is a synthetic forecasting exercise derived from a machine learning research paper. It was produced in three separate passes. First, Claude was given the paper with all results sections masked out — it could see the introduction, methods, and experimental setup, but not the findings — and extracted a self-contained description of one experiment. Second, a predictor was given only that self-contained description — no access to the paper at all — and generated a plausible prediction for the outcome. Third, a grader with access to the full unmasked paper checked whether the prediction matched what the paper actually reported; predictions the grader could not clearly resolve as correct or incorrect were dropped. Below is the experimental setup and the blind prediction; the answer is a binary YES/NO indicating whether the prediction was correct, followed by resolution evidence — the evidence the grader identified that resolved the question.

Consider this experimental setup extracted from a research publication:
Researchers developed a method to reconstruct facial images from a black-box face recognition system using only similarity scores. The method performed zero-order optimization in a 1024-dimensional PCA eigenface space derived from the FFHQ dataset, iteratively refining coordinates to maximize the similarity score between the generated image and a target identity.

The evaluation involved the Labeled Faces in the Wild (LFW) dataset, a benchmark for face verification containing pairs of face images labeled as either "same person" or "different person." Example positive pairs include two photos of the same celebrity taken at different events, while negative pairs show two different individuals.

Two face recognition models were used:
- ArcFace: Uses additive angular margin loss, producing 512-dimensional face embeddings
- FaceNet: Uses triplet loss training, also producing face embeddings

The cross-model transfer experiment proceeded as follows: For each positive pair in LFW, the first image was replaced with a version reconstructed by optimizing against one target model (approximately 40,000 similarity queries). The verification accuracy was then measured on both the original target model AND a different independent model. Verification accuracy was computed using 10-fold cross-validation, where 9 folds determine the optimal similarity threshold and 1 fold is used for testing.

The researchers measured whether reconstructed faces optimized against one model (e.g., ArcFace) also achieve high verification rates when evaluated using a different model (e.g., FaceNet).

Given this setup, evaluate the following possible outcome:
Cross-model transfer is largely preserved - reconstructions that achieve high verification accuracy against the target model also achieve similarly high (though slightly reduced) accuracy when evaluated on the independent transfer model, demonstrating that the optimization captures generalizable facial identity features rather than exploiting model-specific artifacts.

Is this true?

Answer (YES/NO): NO